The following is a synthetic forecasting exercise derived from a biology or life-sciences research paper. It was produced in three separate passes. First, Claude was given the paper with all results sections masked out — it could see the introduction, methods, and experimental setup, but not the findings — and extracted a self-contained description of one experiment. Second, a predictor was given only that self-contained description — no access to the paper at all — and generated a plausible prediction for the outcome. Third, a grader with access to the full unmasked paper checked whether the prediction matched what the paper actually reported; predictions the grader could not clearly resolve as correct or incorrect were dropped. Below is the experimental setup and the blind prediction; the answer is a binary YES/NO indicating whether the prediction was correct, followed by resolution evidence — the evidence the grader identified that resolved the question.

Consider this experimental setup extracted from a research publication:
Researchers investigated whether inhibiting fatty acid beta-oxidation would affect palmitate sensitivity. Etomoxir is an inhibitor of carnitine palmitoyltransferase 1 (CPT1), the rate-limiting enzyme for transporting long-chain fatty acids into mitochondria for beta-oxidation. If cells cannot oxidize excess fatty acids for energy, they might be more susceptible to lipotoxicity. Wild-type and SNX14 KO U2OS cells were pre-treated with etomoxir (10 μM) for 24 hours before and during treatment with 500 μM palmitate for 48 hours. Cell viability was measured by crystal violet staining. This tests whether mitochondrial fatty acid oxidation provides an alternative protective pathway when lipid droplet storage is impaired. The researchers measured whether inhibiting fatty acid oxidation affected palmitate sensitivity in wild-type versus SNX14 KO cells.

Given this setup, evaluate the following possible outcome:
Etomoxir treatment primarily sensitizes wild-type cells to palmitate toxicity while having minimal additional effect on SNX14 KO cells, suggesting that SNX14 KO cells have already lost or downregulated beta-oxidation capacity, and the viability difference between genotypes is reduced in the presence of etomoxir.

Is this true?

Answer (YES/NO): NO